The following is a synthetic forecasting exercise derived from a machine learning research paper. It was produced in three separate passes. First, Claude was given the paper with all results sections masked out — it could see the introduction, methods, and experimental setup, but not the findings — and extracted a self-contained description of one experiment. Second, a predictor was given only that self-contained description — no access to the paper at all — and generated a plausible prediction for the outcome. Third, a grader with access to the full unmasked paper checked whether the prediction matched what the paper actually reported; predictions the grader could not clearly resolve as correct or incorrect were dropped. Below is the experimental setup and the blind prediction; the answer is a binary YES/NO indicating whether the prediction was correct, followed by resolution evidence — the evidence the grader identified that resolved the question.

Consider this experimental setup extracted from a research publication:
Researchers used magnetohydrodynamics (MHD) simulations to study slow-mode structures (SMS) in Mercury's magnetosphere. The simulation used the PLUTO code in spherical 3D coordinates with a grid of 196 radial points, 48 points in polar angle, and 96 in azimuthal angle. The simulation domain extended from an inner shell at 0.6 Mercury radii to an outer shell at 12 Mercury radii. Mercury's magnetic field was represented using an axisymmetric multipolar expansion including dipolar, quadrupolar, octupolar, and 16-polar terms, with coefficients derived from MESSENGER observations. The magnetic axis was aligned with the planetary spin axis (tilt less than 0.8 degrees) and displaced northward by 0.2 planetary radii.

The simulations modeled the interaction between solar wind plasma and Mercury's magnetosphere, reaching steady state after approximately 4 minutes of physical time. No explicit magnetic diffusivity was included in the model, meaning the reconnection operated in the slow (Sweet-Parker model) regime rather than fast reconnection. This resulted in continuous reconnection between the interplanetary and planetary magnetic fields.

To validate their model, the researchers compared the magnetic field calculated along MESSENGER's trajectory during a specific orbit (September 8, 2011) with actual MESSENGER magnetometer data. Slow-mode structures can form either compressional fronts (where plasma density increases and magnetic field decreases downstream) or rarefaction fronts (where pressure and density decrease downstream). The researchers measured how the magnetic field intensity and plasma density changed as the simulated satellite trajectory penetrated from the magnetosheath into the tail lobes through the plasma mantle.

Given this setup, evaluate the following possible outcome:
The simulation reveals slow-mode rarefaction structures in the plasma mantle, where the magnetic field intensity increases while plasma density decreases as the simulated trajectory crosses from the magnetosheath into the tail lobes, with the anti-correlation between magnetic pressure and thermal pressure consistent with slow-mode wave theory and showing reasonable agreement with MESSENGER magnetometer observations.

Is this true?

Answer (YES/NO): NO